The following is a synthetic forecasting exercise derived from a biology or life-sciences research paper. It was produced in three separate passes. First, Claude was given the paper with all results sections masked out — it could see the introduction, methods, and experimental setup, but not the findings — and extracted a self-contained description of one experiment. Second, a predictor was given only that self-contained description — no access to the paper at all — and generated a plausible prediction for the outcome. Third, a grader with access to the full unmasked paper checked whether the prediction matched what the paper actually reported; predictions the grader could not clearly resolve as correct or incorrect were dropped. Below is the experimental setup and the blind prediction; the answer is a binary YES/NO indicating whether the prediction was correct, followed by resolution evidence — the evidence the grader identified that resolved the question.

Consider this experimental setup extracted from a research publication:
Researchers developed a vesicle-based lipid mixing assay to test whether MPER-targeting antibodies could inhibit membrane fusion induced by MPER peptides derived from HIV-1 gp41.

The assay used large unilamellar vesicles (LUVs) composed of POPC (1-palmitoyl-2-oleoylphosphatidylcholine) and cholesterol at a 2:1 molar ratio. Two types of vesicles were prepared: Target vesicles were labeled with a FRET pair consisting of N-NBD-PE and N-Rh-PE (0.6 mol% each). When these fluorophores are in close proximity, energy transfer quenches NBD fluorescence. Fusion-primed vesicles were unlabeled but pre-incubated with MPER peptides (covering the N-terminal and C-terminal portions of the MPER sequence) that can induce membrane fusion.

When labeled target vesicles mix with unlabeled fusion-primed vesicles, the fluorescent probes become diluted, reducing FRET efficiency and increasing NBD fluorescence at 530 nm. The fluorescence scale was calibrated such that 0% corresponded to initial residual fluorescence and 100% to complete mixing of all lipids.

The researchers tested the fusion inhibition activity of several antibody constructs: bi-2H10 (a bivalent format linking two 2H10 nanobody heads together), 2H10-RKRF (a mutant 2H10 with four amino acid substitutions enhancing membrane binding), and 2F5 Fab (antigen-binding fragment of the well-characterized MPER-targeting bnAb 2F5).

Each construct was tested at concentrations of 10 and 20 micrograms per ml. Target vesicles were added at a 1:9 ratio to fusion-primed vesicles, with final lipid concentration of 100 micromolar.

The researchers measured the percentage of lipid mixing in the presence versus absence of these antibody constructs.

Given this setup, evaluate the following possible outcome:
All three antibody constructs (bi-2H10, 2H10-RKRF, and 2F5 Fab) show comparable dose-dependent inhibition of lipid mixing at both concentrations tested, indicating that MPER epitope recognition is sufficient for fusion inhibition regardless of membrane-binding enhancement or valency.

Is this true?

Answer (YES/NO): NO